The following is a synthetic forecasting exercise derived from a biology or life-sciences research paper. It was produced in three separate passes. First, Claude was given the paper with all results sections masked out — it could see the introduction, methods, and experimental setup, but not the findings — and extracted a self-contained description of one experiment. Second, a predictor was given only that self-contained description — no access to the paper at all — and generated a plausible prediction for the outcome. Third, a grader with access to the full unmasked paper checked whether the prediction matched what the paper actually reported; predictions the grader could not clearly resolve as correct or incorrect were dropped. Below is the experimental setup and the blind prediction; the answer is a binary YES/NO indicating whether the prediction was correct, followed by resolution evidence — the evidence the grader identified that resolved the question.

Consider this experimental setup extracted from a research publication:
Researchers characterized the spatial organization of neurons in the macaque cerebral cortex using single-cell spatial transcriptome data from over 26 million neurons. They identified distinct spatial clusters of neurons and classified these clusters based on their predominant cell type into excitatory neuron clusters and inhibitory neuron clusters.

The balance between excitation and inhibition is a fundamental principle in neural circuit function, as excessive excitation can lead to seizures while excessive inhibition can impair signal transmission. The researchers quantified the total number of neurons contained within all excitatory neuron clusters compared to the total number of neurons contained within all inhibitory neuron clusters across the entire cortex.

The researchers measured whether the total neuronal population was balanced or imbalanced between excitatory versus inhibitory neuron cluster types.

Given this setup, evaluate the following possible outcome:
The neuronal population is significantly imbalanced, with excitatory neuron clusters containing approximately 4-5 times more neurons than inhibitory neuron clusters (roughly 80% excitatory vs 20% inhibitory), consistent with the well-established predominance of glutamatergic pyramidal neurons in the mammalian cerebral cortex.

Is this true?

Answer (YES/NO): NO